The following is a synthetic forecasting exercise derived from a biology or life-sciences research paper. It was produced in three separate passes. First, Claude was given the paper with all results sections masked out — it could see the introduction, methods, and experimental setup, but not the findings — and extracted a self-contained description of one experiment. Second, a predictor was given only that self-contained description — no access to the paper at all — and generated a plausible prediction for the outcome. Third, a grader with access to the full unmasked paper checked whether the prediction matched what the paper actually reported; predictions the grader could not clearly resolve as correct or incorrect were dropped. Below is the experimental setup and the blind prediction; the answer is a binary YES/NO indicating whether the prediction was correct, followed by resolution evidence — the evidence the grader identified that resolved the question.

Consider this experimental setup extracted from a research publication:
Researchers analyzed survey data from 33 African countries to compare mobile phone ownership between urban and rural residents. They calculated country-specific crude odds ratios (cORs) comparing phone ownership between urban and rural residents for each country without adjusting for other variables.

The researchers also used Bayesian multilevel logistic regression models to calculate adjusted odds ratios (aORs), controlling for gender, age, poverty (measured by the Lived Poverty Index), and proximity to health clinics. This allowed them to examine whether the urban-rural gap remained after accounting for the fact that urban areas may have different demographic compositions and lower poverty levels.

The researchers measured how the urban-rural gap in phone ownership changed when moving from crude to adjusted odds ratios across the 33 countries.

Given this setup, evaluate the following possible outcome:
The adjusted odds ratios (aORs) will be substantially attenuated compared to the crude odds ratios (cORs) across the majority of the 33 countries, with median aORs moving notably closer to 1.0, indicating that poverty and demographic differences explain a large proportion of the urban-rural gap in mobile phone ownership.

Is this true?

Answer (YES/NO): NO